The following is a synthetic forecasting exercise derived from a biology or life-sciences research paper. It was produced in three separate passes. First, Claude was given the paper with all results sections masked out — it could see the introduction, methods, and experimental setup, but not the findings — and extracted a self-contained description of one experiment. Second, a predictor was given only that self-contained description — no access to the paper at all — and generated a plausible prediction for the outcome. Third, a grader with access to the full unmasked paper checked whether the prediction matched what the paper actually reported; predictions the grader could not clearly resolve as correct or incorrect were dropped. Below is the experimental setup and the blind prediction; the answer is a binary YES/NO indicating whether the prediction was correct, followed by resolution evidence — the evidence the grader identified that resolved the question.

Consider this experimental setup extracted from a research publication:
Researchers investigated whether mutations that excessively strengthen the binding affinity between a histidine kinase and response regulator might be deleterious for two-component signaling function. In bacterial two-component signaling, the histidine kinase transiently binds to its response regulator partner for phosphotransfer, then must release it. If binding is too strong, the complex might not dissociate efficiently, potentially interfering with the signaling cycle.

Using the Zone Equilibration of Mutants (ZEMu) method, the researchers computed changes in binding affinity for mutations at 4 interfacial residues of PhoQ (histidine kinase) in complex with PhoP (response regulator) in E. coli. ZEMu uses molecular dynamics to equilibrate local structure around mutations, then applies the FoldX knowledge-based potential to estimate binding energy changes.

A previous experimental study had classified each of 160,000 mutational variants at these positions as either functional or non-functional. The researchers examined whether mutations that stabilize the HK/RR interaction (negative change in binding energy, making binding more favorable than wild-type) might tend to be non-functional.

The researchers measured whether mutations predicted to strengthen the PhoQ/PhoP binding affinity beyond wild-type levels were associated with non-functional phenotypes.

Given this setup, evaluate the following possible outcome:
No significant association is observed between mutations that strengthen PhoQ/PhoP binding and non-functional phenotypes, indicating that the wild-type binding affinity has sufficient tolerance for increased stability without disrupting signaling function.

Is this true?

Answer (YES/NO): NO